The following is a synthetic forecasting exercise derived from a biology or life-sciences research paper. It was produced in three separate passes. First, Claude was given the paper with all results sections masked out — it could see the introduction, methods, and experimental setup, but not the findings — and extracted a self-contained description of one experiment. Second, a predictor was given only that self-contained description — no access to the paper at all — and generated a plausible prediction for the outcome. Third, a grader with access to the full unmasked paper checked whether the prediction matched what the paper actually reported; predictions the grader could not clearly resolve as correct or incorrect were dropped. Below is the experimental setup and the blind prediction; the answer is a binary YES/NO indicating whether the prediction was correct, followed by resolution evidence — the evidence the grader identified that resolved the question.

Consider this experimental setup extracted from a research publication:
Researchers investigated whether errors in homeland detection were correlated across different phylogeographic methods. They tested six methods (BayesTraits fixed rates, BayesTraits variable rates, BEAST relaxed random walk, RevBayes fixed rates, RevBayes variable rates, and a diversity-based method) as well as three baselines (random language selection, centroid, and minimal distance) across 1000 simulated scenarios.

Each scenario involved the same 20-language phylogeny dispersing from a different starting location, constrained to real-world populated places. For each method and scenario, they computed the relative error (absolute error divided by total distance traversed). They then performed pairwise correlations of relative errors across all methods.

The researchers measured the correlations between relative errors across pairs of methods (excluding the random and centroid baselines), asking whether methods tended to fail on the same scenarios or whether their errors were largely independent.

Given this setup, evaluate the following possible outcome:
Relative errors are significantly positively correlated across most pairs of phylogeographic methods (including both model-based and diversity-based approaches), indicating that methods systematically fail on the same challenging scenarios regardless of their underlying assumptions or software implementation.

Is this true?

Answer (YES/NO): YES